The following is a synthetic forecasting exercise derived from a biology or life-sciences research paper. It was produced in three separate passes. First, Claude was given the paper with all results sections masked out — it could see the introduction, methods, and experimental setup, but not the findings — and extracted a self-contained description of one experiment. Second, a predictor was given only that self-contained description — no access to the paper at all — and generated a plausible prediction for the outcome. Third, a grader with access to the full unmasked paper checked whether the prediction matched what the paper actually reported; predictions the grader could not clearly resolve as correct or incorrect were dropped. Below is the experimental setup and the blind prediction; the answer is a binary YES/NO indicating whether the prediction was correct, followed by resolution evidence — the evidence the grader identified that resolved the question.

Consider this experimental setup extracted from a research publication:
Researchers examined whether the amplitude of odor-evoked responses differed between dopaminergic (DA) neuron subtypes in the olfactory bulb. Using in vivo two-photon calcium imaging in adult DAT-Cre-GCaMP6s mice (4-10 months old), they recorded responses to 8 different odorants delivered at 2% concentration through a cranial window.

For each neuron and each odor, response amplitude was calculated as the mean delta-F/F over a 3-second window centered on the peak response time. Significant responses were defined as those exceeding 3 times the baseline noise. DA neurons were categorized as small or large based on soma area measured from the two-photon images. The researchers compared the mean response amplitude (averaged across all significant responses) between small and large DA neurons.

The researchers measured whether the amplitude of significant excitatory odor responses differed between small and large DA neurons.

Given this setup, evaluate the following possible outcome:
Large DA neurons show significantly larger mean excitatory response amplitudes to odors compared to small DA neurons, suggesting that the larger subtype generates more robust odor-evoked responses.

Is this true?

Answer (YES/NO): NO